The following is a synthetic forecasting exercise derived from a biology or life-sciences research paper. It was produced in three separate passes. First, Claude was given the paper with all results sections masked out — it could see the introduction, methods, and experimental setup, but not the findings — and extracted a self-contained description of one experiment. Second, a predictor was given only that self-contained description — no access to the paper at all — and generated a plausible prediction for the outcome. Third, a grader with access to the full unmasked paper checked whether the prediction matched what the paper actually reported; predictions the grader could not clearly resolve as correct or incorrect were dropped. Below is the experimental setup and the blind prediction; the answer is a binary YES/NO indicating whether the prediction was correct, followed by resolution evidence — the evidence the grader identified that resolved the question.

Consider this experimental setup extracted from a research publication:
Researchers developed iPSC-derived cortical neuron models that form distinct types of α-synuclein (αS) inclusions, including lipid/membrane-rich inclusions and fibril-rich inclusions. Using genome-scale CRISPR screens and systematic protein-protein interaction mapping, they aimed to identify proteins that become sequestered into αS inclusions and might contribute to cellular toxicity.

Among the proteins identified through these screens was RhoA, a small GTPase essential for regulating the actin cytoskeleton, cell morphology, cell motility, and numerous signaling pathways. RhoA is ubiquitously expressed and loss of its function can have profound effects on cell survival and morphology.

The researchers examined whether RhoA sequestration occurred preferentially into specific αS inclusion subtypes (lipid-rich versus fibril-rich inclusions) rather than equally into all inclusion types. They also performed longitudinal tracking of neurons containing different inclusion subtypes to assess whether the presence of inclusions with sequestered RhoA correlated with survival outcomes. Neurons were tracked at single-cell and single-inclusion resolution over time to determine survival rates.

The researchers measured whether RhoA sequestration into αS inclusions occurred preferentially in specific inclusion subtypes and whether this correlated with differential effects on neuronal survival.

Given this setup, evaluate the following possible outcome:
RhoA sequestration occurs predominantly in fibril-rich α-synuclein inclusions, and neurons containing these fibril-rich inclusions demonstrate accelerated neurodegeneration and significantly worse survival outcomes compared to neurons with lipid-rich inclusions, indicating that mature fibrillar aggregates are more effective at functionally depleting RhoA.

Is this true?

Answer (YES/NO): NO